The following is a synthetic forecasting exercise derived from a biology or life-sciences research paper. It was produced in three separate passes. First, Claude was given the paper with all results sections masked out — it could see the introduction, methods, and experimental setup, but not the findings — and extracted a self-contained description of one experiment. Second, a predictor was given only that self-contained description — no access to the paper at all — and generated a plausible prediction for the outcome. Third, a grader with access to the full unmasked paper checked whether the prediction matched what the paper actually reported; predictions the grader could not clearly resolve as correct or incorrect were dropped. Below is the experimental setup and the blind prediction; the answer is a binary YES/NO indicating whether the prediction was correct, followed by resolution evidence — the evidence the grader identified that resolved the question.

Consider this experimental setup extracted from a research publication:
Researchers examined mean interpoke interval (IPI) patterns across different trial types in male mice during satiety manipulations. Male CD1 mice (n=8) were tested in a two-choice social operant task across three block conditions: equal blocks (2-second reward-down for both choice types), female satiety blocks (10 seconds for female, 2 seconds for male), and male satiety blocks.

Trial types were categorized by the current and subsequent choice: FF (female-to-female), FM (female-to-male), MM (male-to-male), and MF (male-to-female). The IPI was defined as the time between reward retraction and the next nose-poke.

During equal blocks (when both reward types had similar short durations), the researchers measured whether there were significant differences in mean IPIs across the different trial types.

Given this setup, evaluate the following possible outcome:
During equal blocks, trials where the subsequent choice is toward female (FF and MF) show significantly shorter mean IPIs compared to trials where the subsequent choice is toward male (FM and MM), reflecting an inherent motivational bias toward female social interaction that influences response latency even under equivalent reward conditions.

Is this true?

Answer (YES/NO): NO